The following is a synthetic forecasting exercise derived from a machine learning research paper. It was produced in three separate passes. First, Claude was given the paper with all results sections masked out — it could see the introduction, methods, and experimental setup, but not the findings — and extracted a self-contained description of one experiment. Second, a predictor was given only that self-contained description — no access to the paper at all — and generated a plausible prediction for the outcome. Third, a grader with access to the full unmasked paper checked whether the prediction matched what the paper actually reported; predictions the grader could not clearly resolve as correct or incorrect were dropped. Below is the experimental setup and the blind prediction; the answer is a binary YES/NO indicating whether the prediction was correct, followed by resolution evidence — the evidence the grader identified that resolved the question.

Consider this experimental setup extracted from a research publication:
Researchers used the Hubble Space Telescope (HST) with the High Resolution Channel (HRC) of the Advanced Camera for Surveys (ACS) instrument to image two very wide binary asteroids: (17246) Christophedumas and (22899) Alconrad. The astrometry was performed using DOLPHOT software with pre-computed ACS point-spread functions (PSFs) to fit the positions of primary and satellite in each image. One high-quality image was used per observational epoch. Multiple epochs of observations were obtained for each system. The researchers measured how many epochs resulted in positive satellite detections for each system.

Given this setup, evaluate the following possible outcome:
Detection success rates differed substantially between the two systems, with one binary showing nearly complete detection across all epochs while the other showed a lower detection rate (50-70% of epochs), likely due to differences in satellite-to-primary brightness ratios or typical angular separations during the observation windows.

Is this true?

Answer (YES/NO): NO